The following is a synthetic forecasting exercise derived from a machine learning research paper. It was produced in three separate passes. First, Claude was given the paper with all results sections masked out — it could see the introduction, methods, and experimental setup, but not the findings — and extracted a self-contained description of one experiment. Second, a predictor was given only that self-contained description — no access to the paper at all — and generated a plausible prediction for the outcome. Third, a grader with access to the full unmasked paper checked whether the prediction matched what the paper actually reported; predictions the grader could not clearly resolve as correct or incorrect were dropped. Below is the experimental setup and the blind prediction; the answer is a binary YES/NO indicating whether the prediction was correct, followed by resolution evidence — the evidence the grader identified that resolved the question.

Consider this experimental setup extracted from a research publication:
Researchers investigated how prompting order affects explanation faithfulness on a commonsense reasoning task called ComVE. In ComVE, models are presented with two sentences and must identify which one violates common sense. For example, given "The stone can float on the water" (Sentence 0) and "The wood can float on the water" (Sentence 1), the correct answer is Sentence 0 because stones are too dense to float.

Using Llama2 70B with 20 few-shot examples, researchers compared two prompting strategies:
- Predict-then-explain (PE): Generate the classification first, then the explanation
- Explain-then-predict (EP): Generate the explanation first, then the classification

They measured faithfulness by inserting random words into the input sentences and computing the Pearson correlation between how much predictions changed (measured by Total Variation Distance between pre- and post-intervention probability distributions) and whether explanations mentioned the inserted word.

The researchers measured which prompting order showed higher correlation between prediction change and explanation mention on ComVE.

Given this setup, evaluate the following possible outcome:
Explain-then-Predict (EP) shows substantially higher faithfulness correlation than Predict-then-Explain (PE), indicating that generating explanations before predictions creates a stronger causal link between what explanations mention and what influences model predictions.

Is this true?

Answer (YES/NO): NO